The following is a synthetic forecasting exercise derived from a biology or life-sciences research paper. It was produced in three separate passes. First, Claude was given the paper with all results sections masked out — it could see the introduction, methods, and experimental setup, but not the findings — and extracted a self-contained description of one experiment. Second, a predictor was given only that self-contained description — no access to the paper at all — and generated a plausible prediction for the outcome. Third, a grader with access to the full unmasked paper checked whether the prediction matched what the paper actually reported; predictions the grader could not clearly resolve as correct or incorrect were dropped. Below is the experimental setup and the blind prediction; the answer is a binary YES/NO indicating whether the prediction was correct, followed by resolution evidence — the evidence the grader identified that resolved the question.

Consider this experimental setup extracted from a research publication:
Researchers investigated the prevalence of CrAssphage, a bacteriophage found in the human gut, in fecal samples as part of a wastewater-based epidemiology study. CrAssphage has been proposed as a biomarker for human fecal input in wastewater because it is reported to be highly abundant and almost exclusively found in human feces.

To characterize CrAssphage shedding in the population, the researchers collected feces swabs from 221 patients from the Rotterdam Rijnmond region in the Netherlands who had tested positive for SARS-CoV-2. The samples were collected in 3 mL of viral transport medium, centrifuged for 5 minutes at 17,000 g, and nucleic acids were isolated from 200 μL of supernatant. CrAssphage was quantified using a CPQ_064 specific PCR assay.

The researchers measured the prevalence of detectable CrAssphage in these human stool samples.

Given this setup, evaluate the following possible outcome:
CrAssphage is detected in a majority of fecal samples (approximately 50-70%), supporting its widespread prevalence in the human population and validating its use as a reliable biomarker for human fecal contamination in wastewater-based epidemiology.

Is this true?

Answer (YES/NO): NO